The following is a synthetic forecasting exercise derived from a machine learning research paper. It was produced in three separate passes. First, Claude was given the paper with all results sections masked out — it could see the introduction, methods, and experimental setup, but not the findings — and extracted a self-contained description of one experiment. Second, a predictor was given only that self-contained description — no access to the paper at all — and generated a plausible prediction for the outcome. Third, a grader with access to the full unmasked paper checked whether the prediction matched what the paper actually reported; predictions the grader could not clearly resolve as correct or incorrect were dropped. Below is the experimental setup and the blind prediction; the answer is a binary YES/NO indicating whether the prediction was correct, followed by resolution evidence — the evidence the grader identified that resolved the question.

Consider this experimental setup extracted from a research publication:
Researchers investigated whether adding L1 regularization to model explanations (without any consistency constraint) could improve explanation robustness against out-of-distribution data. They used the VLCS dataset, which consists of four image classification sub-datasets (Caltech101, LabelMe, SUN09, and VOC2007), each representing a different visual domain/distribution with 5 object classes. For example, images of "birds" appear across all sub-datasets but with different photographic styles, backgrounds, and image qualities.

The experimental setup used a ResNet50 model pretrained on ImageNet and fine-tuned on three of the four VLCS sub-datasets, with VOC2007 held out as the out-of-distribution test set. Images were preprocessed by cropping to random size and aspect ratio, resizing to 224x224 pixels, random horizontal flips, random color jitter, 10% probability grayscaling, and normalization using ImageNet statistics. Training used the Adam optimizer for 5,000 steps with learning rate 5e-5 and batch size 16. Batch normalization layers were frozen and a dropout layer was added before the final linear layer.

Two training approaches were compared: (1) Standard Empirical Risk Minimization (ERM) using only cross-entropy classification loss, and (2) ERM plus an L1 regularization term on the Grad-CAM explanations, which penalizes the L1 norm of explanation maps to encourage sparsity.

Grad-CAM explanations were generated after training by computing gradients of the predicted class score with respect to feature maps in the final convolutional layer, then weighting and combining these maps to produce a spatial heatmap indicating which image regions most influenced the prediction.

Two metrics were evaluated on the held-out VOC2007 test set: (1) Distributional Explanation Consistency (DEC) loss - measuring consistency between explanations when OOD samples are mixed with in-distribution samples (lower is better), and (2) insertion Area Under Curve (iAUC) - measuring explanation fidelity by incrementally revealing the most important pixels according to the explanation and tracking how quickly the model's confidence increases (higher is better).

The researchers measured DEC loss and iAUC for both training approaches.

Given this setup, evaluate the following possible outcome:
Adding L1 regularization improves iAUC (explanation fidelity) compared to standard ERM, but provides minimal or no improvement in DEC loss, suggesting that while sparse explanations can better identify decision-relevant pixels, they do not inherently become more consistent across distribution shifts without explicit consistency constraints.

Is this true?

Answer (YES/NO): NO